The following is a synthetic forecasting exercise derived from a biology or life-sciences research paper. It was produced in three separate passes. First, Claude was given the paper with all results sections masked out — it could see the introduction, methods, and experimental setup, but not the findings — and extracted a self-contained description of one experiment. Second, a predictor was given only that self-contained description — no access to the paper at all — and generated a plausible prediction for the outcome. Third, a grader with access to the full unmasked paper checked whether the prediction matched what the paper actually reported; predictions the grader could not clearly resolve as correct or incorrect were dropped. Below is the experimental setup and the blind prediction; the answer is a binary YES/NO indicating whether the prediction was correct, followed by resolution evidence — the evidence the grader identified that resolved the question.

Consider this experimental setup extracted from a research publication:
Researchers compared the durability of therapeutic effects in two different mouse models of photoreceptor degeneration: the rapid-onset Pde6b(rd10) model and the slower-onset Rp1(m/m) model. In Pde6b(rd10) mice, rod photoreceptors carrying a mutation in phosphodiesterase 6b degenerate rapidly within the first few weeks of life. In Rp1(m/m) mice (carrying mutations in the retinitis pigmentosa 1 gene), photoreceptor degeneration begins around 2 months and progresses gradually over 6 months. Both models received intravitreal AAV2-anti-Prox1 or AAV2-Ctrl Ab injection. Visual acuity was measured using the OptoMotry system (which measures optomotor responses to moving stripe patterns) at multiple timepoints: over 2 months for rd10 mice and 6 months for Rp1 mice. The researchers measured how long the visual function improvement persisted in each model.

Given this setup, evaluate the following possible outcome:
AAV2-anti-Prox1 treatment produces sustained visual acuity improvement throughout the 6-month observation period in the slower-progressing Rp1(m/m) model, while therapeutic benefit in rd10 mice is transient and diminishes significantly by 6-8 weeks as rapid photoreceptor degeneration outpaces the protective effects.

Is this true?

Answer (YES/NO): YES